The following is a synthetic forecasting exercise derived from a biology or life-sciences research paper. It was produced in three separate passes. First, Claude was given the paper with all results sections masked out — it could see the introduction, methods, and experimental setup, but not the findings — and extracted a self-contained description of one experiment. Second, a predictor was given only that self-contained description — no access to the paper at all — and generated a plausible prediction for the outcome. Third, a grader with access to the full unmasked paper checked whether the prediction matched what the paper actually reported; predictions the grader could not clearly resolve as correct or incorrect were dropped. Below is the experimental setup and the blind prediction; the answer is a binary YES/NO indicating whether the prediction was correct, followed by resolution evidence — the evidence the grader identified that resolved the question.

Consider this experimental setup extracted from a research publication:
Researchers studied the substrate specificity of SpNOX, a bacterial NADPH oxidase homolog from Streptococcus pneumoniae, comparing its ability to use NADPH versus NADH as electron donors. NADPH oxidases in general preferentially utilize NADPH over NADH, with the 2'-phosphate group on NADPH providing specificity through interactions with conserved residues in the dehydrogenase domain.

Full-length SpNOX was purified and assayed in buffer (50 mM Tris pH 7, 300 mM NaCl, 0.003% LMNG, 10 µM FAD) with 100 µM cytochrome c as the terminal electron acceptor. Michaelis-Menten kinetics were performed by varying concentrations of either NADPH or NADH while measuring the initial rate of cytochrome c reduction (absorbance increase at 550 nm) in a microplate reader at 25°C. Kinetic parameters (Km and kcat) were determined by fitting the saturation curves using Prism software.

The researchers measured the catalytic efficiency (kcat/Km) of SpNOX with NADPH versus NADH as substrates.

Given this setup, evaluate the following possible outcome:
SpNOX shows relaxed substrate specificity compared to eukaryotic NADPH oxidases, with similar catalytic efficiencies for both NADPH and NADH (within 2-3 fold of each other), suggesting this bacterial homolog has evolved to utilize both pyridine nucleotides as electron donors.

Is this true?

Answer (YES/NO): YES